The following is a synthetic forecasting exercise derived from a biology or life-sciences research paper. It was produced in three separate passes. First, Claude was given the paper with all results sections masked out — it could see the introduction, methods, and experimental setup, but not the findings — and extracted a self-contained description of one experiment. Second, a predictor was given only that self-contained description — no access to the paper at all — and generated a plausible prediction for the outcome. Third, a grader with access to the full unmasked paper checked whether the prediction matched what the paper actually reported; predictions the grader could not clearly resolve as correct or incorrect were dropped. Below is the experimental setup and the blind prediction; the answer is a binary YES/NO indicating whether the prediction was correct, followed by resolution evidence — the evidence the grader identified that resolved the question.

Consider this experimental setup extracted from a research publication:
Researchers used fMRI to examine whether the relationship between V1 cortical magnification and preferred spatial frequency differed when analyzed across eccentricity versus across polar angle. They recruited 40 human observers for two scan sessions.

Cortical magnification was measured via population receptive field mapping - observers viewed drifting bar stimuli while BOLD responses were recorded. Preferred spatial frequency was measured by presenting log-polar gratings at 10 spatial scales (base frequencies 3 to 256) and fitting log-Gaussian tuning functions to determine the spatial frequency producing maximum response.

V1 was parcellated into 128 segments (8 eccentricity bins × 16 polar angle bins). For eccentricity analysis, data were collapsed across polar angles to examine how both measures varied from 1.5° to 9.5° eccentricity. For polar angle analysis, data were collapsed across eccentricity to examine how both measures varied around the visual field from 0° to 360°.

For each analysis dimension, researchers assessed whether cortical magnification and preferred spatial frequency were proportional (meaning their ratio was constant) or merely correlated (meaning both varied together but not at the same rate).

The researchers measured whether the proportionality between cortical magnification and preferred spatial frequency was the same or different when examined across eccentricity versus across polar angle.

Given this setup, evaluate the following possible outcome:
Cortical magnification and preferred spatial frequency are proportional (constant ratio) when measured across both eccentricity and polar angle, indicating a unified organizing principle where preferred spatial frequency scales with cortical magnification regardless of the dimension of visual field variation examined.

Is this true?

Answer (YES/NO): NO